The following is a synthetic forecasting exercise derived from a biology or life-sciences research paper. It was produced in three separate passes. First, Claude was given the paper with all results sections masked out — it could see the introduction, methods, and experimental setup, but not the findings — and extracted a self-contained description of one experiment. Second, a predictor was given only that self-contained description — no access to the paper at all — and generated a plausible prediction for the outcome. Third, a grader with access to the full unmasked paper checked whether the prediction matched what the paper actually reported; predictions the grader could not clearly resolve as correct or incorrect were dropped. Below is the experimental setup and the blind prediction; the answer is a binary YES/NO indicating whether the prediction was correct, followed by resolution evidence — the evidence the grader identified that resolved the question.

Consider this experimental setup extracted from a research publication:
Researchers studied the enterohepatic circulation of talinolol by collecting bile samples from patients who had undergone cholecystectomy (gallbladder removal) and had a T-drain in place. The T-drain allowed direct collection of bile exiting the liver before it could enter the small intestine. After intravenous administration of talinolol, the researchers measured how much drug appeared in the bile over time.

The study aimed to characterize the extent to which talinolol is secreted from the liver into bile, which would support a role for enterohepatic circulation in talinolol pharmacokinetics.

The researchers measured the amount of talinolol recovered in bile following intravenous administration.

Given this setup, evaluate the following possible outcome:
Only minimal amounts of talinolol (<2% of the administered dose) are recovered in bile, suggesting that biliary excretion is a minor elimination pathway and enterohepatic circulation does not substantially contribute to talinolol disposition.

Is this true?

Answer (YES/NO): NO